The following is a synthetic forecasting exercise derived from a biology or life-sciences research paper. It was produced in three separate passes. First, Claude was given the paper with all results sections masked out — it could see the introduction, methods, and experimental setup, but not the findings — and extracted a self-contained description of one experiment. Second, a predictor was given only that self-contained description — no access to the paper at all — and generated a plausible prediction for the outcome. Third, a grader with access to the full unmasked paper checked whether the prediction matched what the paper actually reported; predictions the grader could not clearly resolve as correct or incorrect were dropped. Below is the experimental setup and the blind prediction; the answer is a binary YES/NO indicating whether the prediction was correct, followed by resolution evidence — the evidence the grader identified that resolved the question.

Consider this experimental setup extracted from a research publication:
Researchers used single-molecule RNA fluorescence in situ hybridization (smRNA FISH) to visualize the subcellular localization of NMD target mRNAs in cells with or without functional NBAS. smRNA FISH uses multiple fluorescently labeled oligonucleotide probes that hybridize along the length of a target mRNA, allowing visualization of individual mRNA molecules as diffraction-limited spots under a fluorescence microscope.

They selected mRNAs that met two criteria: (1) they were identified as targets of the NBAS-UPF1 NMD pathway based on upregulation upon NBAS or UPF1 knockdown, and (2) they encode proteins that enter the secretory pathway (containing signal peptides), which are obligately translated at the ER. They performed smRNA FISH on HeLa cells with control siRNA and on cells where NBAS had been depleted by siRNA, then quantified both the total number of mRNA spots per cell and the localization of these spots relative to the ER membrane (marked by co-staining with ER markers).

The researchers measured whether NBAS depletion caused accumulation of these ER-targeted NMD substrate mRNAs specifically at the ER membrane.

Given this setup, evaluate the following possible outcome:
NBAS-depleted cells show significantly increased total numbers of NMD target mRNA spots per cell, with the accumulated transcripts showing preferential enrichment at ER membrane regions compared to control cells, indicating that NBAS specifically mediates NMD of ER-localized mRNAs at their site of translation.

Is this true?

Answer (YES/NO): YES